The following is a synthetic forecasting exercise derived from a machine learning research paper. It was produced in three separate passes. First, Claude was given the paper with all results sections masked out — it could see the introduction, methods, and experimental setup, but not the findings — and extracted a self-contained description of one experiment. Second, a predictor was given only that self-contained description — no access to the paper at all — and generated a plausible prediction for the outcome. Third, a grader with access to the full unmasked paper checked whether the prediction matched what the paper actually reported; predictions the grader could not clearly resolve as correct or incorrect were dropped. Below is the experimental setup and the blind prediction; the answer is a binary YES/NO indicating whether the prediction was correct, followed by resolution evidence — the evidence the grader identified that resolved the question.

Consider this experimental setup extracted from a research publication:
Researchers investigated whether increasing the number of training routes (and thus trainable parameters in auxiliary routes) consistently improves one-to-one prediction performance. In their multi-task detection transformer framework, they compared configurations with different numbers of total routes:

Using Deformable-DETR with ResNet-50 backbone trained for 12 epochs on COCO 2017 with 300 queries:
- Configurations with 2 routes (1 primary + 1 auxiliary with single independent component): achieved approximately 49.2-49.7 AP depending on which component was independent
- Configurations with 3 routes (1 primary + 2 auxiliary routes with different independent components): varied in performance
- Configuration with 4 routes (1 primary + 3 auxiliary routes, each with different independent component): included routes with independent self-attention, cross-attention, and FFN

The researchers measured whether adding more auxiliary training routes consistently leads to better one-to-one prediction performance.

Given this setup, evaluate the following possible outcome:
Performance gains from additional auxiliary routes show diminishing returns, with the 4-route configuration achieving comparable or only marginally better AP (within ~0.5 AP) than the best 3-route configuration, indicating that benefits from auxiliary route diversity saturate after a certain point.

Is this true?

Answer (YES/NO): NO